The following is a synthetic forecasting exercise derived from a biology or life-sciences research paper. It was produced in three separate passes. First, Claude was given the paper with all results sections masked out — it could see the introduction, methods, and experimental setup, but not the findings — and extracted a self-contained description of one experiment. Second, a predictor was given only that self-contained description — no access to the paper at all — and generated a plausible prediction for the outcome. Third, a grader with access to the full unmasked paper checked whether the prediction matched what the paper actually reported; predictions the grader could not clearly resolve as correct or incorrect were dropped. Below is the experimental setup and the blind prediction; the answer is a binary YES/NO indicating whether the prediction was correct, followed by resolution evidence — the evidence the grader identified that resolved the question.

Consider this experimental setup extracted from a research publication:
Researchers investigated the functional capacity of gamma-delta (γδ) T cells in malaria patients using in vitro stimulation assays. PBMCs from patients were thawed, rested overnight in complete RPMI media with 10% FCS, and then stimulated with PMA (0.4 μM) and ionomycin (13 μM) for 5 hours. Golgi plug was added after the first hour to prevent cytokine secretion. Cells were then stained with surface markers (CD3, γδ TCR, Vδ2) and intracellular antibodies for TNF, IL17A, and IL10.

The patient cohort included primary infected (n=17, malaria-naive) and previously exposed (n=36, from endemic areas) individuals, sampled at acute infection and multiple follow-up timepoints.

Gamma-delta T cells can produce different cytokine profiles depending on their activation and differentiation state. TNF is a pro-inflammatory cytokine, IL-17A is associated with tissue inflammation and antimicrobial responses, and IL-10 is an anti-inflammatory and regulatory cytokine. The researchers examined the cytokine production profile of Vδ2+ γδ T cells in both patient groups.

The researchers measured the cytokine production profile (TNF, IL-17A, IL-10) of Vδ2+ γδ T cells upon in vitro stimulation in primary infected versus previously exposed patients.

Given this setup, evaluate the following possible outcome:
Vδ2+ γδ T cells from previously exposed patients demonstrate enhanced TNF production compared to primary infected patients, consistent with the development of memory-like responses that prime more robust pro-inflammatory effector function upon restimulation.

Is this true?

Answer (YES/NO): NO